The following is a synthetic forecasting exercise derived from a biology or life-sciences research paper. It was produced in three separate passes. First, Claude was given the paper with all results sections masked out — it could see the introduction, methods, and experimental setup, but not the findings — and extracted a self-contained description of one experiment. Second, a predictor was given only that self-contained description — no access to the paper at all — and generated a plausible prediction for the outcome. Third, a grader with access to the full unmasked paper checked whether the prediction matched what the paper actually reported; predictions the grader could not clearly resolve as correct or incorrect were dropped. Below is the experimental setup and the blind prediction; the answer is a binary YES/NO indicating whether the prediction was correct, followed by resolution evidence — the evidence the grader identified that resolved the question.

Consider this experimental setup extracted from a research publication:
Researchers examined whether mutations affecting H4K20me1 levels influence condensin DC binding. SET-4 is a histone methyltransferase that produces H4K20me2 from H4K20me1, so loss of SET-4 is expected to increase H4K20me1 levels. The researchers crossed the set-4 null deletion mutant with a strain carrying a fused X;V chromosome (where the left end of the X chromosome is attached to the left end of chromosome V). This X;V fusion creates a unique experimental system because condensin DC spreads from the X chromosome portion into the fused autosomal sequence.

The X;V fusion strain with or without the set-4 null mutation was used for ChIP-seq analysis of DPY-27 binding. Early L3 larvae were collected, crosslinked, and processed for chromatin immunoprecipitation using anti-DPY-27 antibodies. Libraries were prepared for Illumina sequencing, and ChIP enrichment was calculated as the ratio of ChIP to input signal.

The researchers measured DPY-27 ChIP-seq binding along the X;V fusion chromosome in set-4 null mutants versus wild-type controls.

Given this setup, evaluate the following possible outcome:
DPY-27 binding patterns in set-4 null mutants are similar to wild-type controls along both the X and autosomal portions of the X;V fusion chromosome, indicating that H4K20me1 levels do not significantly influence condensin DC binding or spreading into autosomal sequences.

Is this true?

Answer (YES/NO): YES